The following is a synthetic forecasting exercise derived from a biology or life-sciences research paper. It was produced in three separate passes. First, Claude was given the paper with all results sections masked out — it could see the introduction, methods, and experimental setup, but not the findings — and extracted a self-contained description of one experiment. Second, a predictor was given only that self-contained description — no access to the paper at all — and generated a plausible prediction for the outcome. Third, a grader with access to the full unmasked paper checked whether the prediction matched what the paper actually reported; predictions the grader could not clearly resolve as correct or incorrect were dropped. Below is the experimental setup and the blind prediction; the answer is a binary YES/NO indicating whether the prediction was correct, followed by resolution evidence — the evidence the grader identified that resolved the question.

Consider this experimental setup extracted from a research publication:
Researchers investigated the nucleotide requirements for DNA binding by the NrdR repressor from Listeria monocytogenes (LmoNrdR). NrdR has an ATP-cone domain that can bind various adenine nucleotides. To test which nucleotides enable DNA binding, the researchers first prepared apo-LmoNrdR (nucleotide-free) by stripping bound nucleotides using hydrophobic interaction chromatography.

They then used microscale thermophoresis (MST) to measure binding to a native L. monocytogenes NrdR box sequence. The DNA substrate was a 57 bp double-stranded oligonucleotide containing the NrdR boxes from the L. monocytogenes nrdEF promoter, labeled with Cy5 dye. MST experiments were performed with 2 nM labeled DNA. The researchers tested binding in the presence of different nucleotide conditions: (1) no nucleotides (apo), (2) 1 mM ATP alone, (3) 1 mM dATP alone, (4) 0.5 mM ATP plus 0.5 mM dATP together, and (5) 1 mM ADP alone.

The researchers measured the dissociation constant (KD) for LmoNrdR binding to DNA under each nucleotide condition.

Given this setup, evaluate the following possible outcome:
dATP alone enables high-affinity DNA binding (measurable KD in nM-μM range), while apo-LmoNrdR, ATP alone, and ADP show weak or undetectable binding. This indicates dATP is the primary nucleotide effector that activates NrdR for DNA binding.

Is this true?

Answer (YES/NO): NO